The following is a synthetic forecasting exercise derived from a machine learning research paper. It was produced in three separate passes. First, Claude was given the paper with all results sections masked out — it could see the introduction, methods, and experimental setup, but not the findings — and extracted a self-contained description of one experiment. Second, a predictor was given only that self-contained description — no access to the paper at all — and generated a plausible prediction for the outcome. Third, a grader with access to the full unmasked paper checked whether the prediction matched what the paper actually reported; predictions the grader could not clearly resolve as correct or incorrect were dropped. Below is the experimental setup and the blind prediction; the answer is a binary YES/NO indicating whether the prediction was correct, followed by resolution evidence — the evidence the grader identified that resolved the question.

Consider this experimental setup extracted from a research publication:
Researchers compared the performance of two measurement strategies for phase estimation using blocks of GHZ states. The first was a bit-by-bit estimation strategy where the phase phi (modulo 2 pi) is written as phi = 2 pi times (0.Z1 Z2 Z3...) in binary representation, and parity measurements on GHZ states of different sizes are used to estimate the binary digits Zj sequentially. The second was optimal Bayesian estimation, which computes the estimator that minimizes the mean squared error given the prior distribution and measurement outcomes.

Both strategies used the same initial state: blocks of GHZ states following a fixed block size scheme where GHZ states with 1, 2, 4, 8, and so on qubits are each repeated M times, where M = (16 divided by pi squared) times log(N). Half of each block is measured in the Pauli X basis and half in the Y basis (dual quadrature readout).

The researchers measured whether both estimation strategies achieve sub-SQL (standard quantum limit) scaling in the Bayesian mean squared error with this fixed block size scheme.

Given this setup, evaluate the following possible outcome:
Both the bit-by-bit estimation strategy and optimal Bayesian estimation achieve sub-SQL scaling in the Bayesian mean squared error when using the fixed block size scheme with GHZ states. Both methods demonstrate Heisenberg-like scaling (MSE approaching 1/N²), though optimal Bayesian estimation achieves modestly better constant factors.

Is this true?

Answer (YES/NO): NO